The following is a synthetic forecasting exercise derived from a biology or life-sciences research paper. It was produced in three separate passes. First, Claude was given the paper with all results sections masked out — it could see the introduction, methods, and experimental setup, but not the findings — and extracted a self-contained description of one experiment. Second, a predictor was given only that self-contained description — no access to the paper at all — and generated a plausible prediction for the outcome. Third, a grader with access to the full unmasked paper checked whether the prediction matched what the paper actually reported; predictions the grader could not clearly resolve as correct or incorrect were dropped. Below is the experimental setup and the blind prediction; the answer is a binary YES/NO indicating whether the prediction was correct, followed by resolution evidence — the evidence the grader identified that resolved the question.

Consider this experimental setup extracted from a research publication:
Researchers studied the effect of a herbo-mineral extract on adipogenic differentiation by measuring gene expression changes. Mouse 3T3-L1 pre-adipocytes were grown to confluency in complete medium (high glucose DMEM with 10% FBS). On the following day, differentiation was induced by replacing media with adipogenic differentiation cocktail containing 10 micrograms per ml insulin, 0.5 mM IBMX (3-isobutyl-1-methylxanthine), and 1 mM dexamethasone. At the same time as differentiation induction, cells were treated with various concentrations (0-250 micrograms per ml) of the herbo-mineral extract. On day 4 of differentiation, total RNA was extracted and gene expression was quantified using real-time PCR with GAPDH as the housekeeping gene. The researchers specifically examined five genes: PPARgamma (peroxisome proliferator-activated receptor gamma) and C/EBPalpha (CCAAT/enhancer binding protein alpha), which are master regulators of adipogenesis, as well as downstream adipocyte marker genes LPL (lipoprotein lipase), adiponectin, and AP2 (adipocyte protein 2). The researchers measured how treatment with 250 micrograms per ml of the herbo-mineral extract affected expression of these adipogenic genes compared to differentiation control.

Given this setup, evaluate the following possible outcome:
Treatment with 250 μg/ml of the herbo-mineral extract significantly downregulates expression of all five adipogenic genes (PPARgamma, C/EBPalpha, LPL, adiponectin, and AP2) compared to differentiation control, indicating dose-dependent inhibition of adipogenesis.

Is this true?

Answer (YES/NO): YES